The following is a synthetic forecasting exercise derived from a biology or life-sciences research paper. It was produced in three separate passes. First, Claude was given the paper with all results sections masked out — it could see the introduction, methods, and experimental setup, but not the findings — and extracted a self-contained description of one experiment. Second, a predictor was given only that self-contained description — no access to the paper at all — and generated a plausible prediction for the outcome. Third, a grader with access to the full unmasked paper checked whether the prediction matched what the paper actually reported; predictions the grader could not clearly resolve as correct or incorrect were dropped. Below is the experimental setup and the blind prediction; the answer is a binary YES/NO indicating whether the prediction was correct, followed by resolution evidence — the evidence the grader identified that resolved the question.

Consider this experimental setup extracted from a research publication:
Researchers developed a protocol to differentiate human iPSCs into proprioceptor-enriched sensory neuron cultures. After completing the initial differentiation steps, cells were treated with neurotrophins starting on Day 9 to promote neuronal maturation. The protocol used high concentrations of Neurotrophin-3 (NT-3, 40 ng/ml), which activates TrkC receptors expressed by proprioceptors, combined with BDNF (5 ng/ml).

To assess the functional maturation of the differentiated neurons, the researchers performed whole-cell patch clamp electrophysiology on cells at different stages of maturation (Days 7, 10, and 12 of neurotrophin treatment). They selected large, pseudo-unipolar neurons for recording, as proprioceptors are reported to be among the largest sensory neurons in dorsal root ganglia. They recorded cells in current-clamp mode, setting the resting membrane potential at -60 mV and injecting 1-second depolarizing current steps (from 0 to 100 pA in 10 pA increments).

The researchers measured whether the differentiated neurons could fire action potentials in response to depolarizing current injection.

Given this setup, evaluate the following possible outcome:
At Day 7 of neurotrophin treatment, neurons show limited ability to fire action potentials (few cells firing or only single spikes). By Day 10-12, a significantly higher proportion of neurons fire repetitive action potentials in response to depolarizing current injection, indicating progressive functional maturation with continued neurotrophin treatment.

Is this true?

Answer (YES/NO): NO